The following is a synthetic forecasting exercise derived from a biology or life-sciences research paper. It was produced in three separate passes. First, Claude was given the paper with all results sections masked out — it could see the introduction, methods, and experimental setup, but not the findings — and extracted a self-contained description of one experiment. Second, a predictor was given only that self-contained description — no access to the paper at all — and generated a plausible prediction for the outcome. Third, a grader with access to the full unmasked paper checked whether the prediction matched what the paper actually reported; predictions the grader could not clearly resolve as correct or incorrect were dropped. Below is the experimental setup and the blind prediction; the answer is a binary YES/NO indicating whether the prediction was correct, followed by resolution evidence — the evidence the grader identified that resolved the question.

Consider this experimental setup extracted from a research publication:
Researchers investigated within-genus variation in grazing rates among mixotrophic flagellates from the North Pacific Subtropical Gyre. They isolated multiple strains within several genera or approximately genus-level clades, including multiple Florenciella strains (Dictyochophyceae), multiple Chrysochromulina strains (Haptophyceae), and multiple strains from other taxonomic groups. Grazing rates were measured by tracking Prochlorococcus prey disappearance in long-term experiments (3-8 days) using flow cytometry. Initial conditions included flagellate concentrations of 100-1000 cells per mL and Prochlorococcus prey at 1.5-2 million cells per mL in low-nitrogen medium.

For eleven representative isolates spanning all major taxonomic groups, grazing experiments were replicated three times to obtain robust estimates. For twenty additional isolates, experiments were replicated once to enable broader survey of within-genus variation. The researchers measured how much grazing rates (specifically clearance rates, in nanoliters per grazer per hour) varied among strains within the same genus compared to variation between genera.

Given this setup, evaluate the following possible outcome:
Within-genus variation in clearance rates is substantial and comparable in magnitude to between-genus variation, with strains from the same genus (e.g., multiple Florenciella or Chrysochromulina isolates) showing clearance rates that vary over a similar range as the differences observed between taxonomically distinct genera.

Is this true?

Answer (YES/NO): NO